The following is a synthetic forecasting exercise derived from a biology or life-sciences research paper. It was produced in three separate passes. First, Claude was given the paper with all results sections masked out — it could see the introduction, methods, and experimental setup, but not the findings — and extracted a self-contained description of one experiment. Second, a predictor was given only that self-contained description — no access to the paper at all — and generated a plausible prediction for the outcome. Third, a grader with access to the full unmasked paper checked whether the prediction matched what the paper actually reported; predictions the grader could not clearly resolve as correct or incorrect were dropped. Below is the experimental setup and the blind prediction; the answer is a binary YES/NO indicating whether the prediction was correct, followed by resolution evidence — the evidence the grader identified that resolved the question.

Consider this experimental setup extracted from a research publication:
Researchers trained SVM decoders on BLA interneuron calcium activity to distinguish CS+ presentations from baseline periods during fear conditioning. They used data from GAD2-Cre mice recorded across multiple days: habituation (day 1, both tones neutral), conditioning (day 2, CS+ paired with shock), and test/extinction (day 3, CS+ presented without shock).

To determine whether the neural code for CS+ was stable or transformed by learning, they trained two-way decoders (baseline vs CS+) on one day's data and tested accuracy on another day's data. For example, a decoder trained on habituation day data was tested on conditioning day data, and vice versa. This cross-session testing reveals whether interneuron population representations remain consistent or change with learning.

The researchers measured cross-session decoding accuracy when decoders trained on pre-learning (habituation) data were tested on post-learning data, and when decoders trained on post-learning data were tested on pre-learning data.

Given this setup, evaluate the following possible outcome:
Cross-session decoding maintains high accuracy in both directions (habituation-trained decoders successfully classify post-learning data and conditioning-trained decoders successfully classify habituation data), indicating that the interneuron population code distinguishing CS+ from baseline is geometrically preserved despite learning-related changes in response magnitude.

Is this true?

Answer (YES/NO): NO